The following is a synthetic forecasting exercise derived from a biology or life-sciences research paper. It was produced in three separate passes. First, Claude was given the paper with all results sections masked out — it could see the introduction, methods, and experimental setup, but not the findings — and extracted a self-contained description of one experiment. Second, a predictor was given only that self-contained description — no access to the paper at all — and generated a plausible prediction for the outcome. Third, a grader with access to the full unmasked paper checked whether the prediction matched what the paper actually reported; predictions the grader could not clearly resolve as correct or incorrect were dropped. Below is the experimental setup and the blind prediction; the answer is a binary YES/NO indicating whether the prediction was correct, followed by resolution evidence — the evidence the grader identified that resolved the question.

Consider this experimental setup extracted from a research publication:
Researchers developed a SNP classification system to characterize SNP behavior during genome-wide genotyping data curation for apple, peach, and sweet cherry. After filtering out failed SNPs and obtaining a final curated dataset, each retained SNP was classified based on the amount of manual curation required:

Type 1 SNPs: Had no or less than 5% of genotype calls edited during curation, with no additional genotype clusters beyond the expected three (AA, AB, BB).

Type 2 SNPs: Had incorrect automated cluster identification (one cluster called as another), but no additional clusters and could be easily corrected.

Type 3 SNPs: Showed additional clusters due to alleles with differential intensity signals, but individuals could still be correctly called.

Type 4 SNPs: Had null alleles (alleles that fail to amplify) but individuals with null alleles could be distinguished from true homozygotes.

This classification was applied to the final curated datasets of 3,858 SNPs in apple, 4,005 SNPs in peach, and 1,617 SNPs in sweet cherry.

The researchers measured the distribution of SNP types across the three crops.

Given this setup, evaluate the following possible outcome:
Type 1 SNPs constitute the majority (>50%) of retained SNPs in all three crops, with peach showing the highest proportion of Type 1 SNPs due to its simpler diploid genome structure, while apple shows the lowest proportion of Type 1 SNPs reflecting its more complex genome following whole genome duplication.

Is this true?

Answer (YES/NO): YES